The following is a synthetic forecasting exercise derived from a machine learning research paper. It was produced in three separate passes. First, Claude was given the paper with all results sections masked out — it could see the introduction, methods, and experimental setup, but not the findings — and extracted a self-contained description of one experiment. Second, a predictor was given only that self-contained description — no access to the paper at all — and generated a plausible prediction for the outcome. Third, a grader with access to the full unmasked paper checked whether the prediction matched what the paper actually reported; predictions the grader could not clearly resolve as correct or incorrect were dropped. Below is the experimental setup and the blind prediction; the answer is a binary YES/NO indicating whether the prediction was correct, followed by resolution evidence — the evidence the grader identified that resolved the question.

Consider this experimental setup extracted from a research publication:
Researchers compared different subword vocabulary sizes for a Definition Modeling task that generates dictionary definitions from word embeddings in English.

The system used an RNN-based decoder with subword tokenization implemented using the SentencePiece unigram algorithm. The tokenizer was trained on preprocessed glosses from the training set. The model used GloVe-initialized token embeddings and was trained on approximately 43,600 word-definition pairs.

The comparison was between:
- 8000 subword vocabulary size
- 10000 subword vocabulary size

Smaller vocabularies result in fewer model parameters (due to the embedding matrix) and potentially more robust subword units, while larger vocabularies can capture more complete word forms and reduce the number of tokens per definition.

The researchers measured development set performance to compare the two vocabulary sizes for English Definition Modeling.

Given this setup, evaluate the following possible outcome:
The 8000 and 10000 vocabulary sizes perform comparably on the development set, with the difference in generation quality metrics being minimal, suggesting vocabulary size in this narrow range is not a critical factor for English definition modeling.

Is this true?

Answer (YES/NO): NO